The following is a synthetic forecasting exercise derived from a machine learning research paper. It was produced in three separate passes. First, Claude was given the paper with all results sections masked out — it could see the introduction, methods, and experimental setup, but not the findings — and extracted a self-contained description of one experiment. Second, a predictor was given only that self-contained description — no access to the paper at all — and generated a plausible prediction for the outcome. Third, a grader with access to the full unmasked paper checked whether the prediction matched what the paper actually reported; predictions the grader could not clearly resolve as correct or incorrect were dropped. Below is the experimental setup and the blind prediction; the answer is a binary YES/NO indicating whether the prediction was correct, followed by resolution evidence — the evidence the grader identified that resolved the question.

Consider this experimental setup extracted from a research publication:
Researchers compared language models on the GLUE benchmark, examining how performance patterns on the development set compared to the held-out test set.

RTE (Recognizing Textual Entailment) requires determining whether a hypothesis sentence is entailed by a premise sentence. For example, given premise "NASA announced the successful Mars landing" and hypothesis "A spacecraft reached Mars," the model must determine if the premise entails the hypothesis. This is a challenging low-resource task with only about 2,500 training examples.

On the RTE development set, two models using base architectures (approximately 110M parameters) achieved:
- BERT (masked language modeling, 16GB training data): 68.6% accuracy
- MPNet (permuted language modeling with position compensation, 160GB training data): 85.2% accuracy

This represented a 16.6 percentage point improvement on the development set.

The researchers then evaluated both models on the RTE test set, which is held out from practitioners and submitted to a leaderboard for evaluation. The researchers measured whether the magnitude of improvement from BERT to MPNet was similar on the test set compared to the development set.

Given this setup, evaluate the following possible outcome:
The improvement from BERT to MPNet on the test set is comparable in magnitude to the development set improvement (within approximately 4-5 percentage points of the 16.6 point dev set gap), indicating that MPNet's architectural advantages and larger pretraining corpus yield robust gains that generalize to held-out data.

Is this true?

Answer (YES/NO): YES